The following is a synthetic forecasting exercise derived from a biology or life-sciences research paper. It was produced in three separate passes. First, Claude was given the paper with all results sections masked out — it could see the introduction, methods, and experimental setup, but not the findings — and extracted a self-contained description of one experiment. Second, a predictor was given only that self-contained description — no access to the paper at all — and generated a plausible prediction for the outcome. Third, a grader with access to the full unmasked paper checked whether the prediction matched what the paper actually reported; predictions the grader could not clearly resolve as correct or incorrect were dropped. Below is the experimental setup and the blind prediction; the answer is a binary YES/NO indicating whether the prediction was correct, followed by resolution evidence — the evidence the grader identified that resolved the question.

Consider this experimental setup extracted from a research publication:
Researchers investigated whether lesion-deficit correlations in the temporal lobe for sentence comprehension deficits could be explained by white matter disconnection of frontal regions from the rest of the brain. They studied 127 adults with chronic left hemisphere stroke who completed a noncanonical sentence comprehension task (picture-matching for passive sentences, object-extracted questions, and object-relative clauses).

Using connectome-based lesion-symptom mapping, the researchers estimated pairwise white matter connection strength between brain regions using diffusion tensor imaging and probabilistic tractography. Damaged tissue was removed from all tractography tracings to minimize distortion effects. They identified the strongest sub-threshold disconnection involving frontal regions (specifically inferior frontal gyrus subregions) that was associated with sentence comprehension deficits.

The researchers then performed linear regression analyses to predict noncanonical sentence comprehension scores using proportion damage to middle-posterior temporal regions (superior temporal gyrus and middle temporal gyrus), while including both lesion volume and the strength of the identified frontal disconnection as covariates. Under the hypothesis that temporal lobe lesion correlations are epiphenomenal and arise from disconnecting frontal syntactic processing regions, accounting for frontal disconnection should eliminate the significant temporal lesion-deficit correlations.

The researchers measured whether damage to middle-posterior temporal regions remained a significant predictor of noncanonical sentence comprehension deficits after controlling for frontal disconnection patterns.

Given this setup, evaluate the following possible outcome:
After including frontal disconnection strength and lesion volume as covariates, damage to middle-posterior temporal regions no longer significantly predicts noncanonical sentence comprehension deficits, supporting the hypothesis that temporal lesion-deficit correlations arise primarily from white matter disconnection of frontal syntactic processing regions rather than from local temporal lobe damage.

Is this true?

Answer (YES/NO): NO